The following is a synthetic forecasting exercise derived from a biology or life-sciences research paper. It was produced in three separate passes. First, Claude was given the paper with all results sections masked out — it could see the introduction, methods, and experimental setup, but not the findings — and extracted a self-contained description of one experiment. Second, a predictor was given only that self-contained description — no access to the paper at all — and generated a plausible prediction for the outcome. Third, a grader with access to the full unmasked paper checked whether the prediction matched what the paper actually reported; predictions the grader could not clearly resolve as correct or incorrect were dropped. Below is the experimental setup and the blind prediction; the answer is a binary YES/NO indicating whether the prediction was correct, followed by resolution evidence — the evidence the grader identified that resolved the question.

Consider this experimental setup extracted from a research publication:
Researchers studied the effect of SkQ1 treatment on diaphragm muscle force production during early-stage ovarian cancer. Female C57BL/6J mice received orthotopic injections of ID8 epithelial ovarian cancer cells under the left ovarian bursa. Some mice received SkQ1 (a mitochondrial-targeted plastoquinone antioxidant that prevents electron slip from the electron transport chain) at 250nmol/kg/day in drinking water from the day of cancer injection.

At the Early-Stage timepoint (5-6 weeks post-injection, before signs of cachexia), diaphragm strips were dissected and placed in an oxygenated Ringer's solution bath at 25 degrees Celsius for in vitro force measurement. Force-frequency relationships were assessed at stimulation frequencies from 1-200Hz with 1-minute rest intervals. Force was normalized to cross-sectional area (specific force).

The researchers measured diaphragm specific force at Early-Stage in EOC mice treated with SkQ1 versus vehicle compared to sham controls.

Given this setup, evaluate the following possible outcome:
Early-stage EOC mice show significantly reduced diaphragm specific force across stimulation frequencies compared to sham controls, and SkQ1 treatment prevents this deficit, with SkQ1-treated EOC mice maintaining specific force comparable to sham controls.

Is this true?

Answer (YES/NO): NO